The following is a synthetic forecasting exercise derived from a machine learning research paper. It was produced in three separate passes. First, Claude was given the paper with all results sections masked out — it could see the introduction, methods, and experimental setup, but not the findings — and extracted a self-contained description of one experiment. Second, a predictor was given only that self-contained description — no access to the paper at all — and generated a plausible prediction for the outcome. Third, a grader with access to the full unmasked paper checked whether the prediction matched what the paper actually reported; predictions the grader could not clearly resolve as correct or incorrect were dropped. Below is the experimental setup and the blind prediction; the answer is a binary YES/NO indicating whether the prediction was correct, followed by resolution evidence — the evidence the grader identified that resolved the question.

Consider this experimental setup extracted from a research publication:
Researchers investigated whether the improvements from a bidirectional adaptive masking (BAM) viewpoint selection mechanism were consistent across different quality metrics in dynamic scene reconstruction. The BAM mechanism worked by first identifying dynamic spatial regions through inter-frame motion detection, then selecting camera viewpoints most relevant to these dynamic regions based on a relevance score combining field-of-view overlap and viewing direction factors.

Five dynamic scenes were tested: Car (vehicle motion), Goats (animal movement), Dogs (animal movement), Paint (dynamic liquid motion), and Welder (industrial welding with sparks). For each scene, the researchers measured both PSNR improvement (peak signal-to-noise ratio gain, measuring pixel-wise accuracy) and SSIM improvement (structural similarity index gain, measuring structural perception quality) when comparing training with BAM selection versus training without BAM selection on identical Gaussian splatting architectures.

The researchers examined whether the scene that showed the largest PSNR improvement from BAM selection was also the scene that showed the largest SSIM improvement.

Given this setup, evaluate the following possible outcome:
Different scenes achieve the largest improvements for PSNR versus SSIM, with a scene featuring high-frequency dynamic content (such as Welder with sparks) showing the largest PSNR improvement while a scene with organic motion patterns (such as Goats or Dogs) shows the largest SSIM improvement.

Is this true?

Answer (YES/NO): NO